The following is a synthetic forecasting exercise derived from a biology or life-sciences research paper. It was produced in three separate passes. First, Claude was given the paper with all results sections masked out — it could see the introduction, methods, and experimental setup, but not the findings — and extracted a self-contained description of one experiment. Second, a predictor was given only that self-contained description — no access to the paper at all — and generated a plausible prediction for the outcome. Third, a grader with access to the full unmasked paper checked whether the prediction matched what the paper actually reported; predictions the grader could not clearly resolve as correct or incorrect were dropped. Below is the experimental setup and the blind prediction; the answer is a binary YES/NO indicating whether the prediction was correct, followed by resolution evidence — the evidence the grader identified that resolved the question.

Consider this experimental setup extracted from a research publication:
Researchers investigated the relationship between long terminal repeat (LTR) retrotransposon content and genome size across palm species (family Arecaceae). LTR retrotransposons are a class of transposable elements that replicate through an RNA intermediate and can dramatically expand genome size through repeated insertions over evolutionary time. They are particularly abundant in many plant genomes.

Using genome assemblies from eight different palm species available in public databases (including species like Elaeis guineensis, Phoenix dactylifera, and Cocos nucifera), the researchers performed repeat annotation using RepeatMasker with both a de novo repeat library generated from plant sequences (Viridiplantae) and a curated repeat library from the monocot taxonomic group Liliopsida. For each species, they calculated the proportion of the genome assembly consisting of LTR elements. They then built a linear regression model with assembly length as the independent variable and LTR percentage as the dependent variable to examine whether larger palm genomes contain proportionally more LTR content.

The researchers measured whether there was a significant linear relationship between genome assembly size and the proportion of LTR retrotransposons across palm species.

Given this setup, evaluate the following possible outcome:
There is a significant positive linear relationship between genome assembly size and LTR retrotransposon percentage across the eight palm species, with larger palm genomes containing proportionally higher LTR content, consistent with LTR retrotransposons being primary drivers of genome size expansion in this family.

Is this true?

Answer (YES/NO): YES